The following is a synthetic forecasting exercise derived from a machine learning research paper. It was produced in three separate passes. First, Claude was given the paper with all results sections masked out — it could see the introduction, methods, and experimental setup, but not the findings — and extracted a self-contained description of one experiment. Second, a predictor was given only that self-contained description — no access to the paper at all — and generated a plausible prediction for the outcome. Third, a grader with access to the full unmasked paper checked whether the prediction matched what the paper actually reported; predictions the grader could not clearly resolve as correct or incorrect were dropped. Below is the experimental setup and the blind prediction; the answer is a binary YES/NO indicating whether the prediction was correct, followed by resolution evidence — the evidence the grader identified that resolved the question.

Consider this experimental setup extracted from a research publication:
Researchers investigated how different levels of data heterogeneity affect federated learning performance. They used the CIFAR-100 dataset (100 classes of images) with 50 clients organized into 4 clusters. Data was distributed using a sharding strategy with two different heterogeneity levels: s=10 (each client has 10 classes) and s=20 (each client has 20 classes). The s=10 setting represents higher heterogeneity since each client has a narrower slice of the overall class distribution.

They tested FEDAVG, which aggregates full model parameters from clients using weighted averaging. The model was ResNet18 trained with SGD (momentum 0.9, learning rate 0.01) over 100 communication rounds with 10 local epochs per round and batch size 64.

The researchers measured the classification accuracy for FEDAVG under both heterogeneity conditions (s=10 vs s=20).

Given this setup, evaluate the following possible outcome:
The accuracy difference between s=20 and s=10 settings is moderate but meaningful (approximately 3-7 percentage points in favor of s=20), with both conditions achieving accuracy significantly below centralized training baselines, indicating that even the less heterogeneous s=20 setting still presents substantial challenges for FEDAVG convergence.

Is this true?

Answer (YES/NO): NO